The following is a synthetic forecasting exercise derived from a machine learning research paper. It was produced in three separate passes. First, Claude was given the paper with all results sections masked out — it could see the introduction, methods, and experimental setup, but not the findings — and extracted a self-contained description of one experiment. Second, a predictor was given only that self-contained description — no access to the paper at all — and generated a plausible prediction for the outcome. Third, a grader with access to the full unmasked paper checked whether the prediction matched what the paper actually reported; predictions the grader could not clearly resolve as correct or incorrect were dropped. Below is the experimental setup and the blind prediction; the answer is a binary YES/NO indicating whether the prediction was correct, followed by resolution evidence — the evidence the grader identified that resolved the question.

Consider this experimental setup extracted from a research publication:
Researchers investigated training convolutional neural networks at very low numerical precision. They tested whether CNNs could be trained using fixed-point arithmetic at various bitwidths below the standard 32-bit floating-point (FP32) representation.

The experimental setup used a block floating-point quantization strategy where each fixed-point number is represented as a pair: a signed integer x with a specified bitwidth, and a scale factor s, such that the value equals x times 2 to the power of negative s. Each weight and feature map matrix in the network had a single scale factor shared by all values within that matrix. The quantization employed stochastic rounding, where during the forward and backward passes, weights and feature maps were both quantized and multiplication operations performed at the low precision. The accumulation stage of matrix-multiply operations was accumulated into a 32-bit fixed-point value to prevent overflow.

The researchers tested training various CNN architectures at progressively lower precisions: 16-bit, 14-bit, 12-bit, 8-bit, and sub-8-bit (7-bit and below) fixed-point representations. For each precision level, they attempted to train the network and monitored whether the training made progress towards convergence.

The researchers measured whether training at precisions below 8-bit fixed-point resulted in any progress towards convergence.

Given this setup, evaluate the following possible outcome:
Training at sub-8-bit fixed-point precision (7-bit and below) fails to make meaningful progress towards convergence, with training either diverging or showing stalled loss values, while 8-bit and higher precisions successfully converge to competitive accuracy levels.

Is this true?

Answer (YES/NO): YES